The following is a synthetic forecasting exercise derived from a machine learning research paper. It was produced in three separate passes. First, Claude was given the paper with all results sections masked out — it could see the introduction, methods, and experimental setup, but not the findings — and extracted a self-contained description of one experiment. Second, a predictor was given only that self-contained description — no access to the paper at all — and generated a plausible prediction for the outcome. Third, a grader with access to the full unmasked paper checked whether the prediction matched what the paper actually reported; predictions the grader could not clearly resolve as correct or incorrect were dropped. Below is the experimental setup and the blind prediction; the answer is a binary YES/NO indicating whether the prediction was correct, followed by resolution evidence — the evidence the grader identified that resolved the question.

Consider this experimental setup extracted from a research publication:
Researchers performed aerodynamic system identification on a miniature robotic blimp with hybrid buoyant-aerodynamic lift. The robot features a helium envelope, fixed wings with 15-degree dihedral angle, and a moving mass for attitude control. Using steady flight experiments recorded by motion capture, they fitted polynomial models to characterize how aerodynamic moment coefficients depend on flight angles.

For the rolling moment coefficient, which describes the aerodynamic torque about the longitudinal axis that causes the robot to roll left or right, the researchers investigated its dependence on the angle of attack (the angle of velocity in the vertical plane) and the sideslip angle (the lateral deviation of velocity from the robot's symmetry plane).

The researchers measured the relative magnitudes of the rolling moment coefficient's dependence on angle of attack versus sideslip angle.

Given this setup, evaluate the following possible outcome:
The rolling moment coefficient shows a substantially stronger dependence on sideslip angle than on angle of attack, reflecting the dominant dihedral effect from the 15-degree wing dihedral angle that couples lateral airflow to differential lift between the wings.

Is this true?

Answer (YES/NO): YES